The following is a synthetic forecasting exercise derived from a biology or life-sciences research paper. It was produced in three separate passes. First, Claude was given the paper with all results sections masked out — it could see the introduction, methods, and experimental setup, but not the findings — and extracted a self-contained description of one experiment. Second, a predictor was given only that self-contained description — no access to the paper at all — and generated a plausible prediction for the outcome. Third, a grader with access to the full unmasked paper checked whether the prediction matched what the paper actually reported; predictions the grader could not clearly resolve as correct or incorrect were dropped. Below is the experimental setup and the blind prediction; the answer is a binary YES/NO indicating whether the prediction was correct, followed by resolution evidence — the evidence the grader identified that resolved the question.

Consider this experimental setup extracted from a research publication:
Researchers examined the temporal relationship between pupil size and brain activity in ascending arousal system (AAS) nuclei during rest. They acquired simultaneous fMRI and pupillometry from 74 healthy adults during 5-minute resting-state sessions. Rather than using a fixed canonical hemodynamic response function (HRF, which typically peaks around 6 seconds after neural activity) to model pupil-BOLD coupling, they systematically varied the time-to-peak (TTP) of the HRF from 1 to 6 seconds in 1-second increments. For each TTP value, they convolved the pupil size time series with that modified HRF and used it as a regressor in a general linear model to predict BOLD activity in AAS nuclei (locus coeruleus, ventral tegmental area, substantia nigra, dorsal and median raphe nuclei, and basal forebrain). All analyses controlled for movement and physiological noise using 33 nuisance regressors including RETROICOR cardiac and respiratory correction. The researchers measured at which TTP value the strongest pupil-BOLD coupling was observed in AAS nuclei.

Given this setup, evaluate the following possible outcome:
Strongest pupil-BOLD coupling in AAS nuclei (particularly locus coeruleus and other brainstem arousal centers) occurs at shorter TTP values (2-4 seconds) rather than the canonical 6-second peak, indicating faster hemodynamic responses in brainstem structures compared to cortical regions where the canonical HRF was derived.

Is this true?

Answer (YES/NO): NO